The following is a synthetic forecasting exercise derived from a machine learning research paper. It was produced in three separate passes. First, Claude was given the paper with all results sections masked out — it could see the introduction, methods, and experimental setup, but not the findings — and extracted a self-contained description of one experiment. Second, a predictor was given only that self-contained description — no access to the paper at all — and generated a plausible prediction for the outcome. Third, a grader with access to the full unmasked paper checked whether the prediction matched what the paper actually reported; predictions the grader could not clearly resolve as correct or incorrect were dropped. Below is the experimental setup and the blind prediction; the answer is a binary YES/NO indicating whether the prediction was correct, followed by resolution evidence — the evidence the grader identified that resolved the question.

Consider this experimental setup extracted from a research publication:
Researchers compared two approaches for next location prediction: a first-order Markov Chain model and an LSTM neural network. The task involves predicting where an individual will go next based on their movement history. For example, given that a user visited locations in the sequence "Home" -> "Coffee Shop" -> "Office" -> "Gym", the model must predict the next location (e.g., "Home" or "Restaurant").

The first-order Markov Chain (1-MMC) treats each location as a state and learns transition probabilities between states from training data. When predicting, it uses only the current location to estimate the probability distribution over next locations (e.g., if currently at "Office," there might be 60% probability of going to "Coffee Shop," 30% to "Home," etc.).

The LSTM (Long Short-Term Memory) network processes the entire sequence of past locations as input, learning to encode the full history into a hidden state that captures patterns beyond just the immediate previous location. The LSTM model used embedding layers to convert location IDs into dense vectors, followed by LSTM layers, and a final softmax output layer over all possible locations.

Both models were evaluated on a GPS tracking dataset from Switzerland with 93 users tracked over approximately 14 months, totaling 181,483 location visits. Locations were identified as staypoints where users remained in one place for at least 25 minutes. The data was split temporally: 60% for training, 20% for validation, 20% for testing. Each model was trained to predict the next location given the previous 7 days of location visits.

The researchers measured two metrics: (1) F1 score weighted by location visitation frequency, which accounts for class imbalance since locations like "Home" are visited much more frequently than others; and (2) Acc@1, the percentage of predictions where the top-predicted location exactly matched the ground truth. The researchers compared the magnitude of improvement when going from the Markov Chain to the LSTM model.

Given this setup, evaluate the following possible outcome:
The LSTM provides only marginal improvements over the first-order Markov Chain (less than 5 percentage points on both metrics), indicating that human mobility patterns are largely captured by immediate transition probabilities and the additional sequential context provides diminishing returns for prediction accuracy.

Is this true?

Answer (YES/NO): NO